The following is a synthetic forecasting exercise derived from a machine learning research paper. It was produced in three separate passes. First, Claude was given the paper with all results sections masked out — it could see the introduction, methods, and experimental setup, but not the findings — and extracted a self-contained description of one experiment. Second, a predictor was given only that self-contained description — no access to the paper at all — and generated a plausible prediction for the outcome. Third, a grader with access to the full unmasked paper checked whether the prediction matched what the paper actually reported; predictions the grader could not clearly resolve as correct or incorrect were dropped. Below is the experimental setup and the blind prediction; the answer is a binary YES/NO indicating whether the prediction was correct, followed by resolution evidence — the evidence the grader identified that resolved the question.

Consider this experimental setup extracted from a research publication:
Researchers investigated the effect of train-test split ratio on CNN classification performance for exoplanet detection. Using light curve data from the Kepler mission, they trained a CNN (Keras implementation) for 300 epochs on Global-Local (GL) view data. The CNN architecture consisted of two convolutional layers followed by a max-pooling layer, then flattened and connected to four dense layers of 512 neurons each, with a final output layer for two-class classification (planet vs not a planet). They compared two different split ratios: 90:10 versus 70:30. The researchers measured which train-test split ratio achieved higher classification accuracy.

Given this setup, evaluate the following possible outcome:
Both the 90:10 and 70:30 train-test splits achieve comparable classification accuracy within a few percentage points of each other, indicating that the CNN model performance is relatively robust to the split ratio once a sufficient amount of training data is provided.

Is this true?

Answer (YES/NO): YES